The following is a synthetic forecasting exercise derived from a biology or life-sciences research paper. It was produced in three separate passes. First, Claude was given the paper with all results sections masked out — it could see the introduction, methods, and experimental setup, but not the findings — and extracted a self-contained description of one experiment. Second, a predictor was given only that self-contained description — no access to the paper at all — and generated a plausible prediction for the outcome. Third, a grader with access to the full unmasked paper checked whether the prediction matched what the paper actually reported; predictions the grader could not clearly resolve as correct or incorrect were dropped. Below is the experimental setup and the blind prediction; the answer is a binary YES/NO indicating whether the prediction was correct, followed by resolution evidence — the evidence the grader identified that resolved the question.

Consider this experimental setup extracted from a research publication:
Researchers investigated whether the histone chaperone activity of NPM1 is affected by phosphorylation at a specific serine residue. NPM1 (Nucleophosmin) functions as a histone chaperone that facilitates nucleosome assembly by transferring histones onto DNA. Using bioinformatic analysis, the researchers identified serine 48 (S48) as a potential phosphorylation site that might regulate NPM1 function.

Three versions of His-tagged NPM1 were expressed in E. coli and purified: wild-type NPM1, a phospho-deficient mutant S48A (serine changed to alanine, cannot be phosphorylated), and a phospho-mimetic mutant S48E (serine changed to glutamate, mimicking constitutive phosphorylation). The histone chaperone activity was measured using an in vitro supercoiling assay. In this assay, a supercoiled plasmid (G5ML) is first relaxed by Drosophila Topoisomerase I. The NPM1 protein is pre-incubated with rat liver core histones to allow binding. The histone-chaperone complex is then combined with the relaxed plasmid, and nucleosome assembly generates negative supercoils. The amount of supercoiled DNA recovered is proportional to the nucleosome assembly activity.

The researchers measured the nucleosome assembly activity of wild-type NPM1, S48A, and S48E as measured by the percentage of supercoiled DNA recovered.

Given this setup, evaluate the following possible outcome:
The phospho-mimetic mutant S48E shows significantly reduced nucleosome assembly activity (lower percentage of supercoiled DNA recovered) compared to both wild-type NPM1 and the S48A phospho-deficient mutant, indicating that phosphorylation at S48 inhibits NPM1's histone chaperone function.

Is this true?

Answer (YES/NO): YES